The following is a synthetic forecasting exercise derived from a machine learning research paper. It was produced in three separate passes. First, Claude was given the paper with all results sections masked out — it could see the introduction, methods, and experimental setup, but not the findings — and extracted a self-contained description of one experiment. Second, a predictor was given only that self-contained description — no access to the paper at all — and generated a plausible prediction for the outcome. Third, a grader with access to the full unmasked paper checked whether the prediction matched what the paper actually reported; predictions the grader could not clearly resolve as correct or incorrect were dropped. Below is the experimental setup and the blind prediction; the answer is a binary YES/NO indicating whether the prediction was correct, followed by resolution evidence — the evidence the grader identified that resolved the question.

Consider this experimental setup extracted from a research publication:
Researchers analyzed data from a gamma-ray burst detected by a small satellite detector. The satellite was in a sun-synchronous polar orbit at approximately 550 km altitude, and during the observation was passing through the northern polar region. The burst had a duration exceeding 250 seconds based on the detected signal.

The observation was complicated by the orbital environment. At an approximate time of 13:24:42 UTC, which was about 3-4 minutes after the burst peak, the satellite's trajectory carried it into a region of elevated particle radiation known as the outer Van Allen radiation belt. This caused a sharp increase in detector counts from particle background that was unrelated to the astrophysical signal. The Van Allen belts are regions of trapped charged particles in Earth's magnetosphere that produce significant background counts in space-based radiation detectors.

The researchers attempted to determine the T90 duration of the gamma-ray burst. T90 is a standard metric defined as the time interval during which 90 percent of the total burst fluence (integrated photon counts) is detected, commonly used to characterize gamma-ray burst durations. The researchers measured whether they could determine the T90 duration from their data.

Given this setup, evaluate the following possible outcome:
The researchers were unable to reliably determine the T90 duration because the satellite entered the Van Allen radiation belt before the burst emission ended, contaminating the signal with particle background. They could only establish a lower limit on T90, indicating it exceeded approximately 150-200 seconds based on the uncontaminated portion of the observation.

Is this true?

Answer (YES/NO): NO